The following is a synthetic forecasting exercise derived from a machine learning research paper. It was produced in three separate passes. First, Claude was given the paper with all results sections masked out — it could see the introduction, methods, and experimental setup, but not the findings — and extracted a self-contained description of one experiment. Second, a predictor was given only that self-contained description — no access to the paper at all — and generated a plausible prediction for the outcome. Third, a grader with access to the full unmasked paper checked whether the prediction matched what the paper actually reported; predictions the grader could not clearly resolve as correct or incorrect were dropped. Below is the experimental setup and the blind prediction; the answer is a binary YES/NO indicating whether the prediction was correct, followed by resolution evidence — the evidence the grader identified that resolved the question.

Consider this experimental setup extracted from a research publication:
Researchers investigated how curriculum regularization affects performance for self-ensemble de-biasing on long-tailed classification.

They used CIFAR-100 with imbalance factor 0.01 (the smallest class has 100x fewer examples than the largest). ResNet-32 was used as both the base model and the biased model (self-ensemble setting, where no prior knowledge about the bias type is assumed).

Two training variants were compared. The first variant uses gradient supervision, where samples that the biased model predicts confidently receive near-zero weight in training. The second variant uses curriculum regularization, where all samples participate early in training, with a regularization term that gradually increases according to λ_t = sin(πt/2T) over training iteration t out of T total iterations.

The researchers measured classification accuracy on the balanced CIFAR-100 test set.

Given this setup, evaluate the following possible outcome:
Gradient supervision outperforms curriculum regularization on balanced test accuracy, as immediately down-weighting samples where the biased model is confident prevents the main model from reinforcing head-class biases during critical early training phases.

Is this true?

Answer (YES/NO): NO